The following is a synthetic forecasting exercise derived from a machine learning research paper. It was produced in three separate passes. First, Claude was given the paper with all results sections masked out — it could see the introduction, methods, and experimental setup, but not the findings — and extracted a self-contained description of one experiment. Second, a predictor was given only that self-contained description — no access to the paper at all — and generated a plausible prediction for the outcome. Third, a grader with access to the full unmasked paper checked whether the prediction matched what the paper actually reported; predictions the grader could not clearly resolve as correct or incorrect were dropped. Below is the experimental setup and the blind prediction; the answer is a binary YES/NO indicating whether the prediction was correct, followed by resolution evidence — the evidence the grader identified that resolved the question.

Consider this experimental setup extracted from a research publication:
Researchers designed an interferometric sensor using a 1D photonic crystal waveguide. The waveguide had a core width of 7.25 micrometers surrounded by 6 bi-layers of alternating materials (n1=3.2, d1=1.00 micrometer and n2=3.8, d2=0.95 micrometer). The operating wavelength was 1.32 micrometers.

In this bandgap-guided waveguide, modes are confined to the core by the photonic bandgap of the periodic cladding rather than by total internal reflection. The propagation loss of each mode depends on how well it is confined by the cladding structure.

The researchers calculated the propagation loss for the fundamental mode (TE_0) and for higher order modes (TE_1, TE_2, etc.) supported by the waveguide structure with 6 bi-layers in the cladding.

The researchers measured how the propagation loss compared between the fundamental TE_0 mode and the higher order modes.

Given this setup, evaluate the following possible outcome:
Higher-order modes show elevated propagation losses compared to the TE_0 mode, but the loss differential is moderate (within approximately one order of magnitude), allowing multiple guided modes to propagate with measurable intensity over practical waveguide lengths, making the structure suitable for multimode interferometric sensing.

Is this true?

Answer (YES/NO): NO